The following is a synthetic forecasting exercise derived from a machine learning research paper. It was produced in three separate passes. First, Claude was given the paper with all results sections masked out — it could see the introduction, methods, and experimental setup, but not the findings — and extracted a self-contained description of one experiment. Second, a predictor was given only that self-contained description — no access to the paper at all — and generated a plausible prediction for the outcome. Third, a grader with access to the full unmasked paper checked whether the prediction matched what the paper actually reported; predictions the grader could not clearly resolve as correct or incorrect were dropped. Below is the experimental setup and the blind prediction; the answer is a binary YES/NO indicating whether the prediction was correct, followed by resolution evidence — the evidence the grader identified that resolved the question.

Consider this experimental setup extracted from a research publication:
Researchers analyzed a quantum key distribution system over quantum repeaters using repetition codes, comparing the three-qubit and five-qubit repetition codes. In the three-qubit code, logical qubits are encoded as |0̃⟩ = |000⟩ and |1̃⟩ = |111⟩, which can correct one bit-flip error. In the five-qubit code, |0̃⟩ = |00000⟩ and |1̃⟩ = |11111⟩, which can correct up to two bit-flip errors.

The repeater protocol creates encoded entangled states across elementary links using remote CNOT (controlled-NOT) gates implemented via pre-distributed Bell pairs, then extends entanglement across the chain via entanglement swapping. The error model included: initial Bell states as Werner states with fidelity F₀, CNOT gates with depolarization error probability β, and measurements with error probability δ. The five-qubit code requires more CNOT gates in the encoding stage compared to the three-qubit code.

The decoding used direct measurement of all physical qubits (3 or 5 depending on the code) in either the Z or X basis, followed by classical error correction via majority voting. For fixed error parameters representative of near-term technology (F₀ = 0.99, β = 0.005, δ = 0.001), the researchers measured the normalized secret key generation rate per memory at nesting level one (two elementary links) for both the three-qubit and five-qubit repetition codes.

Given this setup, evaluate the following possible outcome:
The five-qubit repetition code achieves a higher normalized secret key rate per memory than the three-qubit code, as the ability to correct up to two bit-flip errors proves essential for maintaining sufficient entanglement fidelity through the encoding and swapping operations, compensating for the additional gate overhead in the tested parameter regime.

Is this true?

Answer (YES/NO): NO